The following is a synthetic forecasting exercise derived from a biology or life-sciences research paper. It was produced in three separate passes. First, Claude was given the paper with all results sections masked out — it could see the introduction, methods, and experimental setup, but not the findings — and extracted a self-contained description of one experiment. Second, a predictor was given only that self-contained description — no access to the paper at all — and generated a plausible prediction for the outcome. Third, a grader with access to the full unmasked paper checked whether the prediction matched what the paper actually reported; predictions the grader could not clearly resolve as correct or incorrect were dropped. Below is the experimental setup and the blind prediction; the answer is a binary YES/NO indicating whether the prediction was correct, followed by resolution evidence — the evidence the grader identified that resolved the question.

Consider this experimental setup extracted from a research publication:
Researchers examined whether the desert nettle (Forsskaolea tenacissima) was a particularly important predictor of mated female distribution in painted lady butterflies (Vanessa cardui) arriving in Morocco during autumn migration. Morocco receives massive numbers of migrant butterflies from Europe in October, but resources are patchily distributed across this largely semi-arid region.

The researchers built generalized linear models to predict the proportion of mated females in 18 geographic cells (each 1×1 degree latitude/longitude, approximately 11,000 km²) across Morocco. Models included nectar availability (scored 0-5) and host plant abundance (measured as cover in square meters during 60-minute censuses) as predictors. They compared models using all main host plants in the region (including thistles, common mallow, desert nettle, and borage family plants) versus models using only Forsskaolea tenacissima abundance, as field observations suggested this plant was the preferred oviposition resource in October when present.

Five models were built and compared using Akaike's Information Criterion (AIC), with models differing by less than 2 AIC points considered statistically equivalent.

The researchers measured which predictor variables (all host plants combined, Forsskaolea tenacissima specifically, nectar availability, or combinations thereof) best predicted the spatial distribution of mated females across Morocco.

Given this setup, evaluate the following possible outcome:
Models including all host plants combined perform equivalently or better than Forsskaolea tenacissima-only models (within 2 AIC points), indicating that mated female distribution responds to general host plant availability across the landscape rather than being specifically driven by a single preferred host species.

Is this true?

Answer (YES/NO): NO